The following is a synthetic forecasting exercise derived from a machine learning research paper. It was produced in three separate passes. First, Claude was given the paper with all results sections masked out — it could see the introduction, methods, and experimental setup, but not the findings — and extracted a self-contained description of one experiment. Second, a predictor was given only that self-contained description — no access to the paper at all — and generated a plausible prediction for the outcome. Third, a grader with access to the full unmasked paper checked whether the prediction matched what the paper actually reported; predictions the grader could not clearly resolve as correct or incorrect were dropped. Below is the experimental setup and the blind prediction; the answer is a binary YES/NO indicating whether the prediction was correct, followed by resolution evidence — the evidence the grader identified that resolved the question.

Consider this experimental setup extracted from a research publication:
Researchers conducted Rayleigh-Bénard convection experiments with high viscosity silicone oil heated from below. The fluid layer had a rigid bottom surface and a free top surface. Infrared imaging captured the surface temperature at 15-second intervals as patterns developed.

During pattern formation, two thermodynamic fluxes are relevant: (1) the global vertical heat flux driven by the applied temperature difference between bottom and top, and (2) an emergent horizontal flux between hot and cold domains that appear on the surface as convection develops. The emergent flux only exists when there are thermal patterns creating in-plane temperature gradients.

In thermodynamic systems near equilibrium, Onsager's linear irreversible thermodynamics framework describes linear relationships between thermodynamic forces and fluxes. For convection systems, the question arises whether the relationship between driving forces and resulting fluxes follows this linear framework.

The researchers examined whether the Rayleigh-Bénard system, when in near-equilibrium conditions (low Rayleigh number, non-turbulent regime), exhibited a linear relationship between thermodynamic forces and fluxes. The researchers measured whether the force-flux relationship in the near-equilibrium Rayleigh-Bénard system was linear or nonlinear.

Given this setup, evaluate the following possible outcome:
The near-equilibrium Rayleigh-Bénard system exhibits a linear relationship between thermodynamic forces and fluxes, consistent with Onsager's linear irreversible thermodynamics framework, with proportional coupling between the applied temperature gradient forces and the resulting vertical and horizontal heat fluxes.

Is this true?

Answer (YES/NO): YES